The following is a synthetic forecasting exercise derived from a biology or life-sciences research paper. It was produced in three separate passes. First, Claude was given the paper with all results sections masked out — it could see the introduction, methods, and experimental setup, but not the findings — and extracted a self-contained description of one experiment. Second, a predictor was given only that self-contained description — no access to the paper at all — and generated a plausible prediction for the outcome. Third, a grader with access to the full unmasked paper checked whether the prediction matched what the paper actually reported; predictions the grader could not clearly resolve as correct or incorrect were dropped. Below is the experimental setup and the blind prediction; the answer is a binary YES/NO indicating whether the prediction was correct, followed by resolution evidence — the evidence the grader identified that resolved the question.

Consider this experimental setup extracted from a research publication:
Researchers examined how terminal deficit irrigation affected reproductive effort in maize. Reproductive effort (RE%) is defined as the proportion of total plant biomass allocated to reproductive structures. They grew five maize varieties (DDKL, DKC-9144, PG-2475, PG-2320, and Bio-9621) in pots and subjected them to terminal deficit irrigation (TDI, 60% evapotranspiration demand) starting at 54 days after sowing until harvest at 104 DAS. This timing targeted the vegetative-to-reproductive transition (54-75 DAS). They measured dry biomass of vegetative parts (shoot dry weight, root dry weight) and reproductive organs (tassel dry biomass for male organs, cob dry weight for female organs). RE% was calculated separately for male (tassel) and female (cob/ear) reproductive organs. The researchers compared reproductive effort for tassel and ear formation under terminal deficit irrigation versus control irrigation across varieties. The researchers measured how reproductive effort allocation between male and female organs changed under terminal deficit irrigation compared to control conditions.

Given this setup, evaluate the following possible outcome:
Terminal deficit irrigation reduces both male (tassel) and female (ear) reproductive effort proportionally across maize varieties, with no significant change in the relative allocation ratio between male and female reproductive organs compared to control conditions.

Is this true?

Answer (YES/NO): NO